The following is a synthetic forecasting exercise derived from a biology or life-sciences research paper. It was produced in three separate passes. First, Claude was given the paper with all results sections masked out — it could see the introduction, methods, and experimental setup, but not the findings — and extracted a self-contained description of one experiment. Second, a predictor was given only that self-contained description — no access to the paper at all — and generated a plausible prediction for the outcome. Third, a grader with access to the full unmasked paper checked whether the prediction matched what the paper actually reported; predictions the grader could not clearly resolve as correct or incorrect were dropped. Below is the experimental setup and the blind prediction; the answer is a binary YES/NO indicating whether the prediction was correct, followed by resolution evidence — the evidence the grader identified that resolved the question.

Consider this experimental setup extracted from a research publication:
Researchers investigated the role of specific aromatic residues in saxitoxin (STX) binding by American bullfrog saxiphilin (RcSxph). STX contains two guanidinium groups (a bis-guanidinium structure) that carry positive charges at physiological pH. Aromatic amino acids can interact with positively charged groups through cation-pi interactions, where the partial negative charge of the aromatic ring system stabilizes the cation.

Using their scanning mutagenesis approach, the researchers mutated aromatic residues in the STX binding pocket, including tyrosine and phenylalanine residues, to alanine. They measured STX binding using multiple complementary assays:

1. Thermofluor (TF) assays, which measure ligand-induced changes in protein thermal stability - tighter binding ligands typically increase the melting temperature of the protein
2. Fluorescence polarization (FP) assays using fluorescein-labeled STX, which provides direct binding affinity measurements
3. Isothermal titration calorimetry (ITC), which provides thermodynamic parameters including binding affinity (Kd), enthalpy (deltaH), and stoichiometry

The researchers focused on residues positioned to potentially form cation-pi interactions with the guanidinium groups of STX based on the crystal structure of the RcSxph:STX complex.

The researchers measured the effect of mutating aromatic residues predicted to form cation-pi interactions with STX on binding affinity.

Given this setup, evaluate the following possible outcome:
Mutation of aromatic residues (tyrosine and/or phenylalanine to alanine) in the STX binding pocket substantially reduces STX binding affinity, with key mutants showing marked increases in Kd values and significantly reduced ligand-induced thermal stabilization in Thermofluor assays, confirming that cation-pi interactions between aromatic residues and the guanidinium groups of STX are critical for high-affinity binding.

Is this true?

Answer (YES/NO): NO